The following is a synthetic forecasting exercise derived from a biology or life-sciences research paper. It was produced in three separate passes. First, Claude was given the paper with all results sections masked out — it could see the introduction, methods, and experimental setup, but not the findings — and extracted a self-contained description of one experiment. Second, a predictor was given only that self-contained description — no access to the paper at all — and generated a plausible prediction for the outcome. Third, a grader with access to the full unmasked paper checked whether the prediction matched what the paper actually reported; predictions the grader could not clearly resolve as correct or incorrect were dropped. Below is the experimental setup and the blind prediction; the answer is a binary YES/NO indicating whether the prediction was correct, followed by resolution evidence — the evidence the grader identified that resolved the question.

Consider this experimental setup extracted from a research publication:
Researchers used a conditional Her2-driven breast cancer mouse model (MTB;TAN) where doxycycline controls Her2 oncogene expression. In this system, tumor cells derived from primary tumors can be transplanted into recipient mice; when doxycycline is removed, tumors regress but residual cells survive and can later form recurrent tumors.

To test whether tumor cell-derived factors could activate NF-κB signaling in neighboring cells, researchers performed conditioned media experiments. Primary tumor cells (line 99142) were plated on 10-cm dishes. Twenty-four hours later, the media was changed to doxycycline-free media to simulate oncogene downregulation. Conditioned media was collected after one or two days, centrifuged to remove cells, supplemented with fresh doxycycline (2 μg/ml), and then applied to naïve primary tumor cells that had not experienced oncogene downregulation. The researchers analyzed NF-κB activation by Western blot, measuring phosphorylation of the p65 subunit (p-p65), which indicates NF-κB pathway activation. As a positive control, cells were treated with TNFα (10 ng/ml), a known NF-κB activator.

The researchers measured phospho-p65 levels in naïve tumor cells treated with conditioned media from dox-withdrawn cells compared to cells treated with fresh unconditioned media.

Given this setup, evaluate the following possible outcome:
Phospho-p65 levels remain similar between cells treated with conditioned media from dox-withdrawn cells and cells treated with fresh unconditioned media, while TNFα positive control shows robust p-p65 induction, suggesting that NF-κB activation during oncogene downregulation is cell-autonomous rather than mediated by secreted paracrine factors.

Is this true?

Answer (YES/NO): NO